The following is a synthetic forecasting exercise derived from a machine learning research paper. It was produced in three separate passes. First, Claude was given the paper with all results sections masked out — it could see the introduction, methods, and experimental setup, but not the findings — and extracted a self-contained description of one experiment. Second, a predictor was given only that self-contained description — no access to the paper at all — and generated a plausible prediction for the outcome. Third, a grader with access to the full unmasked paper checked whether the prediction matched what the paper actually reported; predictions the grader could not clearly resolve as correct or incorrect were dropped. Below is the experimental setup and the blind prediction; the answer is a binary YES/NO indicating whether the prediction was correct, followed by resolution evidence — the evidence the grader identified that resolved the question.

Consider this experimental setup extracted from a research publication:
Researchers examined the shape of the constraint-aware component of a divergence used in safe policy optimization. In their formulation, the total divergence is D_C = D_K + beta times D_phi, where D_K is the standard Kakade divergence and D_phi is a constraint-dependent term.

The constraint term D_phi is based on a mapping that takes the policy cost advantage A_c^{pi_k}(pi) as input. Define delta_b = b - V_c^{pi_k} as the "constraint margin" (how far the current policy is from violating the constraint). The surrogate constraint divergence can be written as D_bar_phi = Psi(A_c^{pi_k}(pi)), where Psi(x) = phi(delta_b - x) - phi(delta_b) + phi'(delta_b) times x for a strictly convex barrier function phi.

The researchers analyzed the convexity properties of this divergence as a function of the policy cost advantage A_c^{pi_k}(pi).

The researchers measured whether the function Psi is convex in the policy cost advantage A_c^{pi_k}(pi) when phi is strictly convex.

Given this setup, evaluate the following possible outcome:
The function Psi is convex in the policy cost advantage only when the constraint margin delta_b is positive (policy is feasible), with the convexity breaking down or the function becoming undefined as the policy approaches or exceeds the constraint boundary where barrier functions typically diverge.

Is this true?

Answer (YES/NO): NO